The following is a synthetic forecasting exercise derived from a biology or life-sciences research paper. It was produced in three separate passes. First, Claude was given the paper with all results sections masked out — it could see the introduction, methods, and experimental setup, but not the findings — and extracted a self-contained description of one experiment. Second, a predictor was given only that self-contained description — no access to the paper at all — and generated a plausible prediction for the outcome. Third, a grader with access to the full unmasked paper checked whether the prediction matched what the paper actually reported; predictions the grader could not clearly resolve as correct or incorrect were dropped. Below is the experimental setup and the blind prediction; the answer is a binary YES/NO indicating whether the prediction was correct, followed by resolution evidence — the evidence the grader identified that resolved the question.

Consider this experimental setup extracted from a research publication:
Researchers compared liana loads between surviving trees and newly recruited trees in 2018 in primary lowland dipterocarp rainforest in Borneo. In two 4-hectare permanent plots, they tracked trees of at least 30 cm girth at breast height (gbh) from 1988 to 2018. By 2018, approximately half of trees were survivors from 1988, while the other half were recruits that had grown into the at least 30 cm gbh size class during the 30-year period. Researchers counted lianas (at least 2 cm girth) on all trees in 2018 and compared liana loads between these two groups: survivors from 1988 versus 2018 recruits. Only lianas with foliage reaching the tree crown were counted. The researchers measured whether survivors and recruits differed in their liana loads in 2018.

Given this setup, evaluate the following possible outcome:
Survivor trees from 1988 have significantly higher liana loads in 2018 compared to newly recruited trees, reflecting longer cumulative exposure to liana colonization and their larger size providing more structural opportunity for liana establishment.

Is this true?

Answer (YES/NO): YES